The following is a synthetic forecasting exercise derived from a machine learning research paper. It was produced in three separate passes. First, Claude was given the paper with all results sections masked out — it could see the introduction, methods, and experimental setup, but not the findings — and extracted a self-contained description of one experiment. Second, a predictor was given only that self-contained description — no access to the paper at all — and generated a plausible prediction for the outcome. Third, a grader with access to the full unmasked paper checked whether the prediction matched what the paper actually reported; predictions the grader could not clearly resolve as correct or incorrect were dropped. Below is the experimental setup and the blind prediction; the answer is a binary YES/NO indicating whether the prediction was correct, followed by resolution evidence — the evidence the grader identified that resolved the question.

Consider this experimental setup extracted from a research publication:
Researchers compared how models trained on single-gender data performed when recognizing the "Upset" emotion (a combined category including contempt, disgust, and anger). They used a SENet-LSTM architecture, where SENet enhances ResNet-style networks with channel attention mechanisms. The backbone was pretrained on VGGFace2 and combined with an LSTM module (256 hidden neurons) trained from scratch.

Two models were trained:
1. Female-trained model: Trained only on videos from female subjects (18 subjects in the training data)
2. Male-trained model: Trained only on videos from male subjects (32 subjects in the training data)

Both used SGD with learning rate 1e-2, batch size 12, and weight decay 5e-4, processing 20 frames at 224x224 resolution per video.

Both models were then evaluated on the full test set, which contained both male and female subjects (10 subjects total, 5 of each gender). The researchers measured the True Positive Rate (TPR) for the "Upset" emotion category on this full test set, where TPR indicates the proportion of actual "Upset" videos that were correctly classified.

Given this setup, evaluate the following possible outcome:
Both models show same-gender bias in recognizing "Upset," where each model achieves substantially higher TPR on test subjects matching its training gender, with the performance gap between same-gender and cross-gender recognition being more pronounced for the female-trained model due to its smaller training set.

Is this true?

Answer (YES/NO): NO